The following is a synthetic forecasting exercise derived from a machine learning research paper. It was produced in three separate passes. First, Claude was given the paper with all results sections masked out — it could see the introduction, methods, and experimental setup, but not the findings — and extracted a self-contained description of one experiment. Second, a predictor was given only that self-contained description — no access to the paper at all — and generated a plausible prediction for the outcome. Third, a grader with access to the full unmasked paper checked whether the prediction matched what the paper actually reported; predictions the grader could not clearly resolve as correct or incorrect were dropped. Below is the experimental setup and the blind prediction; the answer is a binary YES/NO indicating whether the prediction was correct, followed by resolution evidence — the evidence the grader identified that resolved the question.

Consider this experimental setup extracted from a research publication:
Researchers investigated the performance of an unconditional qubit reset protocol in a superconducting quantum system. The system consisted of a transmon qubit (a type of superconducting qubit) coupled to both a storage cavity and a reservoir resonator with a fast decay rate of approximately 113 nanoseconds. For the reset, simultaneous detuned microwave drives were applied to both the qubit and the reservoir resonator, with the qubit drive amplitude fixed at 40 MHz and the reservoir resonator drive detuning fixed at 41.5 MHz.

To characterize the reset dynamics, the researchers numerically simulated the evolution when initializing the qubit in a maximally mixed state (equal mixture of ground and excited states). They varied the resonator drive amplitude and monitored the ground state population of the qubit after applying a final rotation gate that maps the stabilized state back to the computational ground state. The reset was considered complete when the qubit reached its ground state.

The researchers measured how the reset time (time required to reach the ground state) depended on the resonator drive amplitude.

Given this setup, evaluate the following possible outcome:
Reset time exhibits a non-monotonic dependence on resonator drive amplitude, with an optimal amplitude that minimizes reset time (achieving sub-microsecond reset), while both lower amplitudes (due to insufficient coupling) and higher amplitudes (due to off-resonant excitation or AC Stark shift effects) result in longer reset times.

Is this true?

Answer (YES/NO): NO